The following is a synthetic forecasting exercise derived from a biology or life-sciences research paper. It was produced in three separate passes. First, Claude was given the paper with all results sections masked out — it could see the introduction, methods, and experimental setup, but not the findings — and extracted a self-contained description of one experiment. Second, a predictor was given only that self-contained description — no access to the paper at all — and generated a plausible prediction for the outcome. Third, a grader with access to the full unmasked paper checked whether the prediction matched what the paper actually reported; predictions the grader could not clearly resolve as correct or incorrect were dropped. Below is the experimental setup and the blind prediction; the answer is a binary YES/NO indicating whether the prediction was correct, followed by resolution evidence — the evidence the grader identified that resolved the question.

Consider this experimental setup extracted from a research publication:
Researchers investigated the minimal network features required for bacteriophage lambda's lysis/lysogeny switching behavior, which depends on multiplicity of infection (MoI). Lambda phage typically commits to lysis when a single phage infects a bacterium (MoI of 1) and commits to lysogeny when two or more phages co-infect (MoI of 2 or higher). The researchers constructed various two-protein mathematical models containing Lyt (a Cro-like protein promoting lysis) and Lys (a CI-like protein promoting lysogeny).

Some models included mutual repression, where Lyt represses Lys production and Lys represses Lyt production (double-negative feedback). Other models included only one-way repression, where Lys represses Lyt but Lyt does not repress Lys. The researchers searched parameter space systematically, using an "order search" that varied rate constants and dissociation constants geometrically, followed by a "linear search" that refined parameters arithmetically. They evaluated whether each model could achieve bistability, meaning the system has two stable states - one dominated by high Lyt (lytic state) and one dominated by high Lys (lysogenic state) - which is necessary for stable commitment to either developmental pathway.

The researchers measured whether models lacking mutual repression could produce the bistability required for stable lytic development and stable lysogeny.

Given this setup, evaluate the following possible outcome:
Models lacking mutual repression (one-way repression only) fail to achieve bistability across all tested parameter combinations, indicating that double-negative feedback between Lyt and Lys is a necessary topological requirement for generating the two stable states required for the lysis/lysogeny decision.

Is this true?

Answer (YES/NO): NO